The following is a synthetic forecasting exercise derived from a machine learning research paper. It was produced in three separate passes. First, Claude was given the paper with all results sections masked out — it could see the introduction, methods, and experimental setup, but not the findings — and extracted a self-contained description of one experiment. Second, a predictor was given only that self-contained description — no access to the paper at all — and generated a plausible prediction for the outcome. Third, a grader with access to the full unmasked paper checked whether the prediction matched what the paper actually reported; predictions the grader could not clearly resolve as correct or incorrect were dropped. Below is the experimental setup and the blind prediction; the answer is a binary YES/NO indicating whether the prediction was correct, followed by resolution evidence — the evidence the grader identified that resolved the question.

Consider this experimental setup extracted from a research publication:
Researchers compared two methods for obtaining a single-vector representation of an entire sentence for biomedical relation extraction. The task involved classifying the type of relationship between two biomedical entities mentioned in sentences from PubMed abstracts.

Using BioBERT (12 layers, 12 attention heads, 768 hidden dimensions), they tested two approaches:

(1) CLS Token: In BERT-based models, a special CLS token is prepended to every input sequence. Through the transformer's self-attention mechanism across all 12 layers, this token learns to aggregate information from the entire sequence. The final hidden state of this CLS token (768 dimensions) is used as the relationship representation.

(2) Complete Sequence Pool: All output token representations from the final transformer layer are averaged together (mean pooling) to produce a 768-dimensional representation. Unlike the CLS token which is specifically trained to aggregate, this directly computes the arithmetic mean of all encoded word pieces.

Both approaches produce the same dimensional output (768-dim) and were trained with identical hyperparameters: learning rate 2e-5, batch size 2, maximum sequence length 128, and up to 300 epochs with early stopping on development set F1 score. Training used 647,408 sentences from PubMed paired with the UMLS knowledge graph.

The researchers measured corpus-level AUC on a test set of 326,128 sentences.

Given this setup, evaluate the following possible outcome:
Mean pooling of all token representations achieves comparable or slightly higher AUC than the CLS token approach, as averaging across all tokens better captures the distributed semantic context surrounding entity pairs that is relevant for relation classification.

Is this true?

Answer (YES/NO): NO